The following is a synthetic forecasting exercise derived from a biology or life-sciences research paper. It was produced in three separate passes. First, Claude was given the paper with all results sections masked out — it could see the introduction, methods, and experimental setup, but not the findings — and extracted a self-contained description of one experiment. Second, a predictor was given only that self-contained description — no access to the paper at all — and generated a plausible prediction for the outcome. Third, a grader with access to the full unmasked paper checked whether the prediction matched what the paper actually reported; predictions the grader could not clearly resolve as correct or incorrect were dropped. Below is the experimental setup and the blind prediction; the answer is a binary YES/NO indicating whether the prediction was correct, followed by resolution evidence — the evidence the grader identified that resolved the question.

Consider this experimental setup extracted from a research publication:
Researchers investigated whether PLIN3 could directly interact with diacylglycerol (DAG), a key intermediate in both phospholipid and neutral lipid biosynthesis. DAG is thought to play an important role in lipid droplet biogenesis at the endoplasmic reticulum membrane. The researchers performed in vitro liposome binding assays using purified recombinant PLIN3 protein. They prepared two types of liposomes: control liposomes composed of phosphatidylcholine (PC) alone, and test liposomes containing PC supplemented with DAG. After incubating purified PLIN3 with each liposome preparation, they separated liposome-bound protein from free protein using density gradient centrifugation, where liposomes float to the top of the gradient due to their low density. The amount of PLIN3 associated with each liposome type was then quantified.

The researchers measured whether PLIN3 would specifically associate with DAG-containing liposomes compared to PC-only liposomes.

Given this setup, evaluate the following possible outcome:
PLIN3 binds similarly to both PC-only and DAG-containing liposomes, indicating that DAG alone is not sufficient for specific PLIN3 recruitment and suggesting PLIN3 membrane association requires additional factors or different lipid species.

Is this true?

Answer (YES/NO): NO